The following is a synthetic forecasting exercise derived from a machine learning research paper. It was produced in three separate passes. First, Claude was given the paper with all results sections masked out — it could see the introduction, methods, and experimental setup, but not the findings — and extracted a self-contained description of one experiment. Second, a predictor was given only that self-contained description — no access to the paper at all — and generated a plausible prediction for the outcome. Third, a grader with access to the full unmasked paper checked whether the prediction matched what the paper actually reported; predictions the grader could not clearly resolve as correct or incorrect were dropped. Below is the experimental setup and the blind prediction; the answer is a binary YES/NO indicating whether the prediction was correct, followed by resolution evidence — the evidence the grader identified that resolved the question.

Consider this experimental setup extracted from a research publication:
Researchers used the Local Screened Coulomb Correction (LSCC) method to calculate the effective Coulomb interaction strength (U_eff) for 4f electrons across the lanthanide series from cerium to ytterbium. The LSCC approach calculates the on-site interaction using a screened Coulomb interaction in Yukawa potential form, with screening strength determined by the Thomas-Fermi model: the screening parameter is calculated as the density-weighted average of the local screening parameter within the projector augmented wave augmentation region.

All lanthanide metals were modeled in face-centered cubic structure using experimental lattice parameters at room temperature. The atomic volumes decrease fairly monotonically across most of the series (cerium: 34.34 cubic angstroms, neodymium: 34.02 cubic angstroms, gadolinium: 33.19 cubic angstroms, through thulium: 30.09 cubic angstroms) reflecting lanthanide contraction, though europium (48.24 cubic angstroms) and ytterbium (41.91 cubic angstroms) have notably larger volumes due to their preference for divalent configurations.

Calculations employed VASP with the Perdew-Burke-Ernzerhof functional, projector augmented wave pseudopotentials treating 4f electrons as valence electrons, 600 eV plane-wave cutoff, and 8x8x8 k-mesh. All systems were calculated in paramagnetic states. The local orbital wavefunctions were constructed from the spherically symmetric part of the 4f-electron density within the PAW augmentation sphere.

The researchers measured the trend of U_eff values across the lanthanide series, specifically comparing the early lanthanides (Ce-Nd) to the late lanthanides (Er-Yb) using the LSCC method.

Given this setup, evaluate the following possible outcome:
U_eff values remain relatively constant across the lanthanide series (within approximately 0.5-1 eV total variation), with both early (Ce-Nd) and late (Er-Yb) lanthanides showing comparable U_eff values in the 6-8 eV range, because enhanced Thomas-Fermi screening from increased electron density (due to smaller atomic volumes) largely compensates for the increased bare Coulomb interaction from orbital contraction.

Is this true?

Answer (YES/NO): NO